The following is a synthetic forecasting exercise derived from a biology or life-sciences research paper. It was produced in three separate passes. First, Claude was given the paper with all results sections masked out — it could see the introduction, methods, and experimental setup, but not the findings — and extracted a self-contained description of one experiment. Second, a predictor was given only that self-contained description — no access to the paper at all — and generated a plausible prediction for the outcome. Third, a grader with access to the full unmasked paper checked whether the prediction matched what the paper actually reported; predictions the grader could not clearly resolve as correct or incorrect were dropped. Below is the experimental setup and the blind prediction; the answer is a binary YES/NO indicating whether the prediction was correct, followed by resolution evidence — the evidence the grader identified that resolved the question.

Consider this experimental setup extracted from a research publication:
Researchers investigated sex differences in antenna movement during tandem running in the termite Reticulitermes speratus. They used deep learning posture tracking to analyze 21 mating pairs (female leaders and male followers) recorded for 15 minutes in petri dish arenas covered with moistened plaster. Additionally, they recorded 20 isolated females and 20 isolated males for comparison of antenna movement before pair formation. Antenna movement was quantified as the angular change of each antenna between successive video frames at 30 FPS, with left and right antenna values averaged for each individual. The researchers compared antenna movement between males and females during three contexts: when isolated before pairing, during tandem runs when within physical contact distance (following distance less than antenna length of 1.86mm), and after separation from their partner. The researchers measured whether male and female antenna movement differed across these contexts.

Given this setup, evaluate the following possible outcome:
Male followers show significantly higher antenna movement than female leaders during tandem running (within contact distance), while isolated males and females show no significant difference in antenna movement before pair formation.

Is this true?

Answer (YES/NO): NO